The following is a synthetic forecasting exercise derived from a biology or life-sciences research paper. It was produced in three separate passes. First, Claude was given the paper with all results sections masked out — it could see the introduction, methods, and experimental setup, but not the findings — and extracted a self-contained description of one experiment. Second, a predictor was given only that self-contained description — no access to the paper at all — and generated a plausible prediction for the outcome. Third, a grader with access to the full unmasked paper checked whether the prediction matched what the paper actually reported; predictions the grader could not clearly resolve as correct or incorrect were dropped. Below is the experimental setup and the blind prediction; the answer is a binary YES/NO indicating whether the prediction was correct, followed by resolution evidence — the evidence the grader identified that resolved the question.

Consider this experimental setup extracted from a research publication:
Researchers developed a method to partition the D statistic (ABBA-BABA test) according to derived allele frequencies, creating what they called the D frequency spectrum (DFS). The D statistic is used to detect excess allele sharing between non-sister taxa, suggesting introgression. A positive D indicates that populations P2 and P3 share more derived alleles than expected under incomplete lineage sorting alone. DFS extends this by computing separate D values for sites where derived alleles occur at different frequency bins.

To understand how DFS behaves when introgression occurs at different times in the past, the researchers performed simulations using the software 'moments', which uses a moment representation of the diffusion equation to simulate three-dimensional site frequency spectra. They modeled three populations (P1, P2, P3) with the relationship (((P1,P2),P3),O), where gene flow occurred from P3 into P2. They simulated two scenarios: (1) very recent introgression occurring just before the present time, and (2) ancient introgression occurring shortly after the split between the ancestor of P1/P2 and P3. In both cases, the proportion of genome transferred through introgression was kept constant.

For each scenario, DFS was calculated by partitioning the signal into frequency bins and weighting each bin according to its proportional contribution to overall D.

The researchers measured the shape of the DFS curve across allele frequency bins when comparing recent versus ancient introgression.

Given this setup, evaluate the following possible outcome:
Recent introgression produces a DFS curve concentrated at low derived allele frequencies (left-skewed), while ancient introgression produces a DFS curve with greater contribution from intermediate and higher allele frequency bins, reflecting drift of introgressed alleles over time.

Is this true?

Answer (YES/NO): YES